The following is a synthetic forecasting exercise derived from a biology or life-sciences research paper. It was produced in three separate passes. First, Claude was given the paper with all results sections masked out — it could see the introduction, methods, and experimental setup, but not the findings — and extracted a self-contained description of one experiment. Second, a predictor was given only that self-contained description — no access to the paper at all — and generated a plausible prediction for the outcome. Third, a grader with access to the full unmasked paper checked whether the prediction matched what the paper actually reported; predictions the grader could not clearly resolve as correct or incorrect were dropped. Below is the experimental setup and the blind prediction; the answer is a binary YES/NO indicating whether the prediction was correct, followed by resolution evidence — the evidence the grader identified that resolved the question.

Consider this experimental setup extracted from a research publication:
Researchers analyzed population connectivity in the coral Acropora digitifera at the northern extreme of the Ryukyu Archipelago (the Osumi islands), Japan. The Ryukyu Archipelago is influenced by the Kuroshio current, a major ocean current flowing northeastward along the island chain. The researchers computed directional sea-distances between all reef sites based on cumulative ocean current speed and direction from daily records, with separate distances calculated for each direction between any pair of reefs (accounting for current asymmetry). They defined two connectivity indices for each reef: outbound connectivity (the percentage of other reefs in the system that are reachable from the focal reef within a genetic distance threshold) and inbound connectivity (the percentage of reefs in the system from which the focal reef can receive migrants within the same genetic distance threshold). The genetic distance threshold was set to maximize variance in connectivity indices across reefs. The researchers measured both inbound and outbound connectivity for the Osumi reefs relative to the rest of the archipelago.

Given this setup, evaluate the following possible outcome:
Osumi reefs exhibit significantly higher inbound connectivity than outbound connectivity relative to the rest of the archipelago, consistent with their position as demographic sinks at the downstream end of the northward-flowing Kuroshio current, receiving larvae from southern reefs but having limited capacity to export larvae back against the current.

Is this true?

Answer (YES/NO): NO